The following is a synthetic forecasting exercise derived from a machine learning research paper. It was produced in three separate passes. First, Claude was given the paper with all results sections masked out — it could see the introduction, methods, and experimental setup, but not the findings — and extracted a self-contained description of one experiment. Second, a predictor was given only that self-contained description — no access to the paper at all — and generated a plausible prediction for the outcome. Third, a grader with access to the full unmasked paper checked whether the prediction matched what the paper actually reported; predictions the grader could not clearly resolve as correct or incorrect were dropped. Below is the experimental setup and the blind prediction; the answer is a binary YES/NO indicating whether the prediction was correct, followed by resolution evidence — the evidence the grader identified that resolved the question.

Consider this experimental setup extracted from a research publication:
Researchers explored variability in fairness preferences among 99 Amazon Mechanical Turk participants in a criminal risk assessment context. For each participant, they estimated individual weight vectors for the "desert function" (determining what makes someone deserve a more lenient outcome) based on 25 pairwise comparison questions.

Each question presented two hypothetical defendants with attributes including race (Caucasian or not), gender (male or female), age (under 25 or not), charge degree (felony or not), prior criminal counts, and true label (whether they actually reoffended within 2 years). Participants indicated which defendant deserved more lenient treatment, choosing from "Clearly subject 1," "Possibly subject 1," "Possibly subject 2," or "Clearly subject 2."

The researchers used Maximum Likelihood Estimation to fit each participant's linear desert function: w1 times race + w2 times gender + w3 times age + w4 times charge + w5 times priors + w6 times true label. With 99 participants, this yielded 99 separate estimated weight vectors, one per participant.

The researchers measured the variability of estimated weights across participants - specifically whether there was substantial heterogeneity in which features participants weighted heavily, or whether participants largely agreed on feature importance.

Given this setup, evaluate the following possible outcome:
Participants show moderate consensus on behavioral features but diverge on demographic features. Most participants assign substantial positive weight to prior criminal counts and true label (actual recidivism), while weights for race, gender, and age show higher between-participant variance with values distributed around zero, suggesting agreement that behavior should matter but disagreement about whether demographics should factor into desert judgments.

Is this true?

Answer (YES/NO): NO